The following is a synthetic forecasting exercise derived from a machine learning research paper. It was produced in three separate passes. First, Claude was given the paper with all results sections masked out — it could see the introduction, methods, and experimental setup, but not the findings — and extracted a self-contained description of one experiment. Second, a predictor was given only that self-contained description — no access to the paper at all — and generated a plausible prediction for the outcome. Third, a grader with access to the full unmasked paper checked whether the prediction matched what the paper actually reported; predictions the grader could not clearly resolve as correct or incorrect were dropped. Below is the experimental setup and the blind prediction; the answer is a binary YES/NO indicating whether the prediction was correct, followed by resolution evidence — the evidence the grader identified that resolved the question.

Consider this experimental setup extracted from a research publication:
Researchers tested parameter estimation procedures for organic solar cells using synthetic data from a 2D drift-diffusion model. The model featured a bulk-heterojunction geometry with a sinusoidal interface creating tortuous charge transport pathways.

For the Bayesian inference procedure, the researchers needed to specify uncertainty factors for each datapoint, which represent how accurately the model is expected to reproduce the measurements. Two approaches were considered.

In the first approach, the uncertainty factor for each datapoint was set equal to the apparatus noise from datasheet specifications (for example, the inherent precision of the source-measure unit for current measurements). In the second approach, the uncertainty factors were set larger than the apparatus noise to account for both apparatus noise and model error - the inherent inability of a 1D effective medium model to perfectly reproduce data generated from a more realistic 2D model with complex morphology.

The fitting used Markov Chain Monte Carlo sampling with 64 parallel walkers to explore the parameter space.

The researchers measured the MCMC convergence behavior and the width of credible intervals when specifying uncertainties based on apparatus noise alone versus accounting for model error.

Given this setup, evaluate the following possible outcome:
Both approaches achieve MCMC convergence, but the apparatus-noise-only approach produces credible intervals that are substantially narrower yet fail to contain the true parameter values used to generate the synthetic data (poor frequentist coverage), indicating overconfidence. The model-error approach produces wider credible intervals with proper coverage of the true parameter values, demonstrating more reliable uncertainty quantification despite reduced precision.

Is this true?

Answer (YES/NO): NO